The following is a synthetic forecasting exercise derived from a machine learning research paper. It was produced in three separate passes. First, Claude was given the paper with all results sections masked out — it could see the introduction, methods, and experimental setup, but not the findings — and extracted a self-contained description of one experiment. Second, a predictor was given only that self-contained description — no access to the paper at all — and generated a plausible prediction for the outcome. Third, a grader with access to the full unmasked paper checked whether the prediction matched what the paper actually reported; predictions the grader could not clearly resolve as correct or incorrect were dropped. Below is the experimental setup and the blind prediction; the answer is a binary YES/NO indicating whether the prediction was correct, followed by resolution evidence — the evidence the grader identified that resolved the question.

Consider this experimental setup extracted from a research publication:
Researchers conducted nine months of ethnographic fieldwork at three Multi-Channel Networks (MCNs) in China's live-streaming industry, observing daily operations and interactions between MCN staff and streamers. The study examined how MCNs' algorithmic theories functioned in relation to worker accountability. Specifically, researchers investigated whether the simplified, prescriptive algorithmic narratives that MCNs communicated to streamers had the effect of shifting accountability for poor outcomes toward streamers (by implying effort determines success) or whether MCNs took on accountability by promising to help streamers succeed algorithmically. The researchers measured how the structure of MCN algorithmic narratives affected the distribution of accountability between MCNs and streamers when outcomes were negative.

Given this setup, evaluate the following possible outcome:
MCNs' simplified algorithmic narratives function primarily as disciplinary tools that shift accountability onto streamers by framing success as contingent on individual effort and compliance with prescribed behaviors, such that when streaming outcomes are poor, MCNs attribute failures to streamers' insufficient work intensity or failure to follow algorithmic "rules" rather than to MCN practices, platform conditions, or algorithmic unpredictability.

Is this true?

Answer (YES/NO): YES